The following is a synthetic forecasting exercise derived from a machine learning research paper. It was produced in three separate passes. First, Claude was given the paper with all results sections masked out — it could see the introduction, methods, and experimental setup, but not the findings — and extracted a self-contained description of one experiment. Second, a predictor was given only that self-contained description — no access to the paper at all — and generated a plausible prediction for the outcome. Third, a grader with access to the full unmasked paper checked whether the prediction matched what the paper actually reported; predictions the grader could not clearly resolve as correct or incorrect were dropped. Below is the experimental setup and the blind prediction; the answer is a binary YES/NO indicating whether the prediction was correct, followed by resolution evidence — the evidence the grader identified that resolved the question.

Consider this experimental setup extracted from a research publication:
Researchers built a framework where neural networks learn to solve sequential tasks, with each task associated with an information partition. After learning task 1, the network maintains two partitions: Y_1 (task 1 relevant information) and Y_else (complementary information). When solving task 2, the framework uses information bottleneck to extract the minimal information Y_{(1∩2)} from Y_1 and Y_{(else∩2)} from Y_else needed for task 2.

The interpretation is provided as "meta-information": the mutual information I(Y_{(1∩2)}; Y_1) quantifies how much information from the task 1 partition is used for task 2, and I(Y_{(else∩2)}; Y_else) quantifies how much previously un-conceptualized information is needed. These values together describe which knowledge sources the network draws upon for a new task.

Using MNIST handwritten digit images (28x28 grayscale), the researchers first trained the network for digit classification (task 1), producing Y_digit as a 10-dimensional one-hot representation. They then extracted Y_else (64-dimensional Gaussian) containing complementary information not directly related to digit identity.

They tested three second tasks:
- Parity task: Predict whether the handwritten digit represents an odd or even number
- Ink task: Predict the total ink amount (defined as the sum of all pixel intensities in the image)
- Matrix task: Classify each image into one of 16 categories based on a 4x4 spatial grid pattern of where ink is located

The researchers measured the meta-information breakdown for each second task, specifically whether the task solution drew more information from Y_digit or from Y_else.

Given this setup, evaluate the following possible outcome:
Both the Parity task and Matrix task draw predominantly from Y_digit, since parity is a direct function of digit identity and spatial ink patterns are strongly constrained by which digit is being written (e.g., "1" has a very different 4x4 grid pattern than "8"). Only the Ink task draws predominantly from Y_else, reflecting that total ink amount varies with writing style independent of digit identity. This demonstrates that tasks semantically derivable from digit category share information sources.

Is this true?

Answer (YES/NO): NO